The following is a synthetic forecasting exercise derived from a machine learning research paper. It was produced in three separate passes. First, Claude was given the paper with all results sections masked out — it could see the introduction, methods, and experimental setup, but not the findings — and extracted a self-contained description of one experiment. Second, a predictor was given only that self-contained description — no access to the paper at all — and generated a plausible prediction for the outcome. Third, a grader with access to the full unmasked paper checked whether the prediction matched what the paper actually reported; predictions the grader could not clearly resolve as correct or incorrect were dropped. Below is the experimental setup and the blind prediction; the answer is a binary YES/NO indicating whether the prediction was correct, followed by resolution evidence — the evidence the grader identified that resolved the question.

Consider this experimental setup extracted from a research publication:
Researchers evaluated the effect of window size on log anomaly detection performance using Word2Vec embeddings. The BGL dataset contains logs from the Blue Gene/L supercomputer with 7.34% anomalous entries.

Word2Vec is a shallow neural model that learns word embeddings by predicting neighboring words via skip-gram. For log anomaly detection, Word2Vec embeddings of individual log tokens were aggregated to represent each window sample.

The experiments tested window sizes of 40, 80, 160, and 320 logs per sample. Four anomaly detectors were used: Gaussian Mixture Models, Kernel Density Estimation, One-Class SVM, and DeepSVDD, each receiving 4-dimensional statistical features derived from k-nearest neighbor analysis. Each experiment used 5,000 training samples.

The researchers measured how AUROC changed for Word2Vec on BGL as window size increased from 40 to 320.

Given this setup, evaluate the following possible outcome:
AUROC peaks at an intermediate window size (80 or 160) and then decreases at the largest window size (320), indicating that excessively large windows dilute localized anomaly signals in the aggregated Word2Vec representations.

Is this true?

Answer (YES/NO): NO